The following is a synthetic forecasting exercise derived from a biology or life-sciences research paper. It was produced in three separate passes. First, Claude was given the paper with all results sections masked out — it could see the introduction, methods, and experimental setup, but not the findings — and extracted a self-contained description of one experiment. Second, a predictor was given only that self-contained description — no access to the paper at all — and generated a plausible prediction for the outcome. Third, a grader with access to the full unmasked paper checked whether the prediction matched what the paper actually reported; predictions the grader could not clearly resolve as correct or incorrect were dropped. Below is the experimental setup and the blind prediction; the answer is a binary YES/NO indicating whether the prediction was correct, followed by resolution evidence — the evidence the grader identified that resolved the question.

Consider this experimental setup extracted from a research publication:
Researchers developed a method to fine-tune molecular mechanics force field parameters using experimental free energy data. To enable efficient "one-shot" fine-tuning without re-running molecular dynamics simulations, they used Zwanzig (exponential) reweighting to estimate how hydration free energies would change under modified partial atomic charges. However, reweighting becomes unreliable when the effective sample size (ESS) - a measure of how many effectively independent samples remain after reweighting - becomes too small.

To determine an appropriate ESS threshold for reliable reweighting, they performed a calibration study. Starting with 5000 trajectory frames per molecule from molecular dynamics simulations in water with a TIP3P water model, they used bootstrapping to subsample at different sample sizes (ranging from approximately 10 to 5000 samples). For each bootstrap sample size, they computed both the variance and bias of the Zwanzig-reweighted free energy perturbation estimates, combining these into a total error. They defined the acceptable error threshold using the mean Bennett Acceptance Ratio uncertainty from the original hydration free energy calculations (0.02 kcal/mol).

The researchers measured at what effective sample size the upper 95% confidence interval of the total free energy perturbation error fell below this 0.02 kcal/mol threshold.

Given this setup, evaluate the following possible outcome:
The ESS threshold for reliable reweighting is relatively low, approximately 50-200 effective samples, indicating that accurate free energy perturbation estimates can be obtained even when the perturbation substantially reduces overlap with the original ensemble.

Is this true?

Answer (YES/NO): NO